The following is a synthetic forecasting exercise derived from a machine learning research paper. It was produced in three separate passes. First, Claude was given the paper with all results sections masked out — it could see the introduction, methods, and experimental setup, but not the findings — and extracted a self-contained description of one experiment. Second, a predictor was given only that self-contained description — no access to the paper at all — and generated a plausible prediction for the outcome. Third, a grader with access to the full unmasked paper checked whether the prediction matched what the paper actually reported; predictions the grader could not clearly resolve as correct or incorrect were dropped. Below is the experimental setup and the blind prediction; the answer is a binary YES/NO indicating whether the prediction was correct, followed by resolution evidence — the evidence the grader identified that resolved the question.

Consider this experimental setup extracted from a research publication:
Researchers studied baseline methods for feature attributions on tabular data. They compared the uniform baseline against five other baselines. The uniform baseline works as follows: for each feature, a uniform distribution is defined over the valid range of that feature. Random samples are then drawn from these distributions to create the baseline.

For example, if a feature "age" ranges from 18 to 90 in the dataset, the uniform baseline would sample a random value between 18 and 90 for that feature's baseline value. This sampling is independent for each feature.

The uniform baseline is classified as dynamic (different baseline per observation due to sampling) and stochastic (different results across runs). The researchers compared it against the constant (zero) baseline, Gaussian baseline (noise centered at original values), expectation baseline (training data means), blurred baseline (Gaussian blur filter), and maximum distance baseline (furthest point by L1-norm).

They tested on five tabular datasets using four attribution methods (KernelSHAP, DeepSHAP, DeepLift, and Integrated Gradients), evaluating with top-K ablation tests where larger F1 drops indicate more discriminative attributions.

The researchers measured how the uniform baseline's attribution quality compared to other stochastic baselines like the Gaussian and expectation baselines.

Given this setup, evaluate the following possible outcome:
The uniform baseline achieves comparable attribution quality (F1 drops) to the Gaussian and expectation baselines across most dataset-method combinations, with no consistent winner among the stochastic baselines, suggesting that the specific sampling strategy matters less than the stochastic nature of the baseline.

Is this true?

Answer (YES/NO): NO